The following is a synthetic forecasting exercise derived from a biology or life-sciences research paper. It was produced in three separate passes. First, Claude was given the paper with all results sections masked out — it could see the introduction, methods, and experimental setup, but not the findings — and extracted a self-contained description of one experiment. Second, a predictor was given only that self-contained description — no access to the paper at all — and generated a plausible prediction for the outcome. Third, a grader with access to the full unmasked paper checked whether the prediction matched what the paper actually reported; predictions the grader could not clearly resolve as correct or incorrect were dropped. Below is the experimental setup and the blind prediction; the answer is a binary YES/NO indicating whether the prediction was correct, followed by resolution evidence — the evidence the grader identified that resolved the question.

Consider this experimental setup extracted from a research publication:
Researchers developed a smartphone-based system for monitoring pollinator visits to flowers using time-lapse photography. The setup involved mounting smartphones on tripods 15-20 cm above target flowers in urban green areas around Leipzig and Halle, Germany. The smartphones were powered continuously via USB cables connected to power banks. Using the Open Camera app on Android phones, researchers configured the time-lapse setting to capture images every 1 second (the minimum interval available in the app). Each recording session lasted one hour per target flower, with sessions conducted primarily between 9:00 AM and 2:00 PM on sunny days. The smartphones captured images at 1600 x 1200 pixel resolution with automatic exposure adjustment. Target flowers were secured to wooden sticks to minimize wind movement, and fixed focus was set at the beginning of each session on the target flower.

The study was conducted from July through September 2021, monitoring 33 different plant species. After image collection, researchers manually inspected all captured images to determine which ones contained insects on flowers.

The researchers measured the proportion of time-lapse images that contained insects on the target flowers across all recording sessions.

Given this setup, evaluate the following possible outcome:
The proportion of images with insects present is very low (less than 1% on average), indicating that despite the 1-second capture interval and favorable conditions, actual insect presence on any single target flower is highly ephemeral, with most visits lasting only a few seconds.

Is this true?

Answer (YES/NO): NO